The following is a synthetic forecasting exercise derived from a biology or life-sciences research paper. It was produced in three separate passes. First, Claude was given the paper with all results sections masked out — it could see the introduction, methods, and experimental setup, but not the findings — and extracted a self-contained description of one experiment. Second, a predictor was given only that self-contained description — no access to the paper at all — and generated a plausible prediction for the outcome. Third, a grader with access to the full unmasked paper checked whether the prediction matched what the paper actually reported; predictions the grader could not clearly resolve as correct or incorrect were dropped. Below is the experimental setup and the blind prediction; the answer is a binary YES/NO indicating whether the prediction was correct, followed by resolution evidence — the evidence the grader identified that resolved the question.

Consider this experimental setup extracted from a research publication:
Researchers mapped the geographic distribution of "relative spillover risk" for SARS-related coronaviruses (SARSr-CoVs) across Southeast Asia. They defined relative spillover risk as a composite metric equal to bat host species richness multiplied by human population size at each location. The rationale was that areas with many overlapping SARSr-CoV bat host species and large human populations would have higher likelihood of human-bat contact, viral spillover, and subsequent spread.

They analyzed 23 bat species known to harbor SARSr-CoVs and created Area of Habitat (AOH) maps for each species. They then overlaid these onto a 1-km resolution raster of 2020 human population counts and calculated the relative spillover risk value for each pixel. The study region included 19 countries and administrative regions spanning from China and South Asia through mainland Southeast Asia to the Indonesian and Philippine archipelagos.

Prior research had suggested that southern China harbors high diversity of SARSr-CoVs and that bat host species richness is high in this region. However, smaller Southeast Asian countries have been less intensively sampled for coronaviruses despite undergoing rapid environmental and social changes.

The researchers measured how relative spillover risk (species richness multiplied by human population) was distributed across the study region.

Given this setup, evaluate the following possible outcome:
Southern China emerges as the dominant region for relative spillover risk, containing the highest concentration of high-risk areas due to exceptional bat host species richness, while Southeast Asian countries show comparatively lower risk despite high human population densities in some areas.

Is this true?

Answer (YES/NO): NO